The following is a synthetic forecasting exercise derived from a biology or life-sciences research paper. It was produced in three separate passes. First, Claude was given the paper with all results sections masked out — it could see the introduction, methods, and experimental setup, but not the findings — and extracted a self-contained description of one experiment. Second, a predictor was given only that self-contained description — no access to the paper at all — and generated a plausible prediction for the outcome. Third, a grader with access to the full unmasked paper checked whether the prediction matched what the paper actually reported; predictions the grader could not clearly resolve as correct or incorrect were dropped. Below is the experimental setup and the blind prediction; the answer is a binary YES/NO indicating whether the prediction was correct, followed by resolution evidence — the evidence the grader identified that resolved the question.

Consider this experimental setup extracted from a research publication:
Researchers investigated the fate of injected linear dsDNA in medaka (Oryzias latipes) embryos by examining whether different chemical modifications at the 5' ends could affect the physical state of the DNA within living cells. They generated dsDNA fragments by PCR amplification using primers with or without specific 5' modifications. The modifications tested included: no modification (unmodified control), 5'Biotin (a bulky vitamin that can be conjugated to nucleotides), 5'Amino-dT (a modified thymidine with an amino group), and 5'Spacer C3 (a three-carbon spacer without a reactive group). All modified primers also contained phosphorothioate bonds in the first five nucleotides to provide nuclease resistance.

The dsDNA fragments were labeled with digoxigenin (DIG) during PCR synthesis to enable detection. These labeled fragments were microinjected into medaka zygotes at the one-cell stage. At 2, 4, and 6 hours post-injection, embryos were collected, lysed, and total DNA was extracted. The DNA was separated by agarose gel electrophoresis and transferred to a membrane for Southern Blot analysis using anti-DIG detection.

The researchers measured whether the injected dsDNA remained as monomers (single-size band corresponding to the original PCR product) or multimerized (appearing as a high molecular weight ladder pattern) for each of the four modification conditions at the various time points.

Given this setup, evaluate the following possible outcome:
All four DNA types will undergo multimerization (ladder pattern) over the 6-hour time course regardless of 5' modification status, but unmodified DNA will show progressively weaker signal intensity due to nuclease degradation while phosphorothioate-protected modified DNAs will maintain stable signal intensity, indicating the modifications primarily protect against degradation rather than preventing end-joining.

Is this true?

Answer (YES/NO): NO